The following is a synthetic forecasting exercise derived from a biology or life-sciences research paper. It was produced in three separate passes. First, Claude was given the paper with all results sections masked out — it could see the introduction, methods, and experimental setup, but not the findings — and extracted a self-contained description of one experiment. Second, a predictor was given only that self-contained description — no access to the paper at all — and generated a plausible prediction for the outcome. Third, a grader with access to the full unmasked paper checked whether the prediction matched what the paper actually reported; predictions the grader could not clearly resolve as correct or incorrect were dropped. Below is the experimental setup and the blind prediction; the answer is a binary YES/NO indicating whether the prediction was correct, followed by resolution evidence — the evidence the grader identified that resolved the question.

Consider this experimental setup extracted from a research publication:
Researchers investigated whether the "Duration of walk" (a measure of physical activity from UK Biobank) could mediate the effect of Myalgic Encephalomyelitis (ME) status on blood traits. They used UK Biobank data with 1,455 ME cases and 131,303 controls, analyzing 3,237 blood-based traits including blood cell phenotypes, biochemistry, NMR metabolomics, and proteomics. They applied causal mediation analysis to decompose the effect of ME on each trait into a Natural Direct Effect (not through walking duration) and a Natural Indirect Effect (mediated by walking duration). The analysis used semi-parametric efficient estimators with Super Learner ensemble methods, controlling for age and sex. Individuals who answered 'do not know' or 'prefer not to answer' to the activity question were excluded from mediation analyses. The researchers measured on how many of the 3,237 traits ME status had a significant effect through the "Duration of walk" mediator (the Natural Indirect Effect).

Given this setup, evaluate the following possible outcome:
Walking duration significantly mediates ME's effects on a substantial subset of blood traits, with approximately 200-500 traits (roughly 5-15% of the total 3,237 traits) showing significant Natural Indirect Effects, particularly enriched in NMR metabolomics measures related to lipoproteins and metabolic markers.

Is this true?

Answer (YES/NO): NO